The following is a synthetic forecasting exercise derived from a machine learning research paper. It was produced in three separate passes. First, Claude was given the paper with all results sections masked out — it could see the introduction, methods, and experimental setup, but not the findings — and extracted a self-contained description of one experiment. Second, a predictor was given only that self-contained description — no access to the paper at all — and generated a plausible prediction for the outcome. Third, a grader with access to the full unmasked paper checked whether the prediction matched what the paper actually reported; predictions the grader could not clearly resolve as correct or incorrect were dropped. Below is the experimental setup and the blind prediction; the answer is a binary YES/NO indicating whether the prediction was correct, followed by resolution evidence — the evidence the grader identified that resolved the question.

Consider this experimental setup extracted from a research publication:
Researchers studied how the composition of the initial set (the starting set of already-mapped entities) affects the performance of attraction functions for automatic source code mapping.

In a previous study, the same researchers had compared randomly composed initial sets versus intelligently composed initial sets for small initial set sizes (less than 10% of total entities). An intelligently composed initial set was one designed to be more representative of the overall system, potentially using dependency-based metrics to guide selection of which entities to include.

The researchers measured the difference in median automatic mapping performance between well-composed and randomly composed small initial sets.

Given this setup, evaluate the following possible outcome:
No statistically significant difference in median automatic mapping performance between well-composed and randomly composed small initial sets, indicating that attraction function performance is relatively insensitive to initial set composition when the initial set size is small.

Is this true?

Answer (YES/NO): NO